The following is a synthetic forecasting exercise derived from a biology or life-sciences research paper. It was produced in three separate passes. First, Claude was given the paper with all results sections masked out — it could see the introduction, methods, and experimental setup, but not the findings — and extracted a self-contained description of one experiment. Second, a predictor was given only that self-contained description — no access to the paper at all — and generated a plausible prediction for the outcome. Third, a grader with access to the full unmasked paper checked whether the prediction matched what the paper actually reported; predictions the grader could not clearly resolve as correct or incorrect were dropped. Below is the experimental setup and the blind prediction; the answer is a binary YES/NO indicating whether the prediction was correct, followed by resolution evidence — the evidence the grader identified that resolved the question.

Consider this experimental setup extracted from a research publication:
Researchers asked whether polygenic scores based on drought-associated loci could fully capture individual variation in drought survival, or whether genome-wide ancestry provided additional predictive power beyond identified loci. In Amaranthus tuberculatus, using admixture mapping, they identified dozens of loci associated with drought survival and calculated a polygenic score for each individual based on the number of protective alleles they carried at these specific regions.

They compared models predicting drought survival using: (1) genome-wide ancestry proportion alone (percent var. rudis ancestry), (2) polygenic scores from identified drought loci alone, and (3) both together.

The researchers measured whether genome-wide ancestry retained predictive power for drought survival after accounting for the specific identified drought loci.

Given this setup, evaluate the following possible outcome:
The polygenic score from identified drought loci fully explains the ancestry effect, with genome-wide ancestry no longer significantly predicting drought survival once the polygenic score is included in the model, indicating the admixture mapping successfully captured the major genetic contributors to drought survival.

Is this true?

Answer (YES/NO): NO